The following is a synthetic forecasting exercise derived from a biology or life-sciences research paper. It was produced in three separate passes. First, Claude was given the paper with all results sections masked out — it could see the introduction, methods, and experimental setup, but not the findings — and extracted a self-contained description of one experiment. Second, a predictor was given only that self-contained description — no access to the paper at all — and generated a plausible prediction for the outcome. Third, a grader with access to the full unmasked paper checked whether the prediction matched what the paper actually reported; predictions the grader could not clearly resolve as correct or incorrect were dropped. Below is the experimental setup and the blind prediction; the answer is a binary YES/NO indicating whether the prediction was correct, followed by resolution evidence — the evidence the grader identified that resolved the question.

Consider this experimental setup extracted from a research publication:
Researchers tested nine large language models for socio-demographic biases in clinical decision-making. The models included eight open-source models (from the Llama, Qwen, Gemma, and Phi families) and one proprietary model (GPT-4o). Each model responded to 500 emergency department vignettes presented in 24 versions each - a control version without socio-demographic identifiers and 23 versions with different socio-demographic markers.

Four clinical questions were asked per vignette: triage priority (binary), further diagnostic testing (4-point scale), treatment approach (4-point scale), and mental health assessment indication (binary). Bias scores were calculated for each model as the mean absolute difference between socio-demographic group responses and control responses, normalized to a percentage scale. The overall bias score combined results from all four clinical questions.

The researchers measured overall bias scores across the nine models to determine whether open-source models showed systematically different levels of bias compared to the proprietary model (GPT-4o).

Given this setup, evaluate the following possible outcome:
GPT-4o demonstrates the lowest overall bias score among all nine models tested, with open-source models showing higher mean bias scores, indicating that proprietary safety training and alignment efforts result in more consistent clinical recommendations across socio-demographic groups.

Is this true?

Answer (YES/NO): NO